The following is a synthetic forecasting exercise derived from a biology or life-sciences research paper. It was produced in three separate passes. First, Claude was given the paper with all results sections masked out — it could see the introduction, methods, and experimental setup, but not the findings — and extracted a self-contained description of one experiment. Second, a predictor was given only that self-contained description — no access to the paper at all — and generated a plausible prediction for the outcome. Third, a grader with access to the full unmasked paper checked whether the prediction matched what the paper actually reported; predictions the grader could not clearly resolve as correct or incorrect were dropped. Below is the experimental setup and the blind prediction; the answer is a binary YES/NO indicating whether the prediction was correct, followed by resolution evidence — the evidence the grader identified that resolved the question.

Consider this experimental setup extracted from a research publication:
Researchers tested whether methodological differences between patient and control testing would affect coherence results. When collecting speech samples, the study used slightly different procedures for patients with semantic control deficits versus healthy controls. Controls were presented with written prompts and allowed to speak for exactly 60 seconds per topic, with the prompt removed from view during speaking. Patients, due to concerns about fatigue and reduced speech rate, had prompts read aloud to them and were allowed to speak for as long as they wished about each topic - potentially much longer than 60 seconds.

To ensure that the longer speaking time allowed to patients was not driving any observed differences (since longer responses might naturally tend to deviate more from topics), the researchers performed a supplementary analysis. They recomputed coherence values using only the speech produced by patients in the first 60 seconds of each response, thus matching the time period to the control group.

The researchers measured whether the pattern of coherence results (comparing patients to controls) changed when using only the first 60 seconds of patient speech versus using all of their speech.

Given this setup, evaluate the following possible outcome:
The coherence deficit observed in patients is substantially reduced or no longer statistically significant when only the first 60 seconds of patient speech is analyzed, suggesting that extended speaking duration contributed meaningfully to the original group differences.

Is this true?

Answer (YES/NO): NO